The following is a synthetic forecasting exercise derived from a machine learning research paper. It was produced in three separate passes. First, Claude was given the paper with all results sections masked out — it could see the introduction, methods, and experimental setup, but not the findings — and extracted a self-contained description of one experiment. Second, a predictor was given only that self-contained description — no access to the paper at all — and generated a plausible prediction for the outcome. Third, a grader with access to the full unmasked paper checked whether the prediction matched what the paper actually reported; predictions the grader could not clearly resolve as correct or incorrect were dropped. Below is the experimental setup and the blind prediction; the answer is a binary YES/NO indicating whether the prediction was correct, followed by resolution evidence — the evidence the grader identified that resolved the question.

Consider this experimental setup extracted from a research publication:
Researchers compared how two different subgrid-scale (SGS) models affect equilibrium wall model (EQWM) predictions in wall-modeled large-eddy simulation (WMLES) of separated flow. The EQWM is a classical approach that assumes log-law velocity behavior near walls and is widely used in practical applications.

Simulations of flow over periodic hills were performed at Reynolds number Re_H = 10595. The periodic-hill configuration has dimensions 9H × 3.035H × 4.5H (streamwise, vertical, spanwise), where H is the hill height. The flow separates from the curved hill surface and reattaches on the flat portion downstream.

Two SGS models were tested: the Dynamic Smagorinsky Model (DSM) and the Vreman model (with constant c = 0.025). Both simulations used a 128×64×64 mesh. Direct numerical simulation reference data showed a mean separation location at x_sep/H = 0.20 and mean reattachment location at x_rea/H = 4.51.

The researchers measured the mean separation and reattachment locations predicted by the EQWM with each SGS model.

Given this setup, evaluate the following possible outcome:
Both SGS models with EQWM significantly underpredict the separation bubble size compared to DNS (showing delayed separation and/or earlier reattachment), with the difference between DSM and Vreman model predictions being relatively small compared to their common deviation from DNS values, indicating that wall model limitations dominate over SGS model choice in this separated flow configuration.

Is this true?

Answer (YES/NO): NO